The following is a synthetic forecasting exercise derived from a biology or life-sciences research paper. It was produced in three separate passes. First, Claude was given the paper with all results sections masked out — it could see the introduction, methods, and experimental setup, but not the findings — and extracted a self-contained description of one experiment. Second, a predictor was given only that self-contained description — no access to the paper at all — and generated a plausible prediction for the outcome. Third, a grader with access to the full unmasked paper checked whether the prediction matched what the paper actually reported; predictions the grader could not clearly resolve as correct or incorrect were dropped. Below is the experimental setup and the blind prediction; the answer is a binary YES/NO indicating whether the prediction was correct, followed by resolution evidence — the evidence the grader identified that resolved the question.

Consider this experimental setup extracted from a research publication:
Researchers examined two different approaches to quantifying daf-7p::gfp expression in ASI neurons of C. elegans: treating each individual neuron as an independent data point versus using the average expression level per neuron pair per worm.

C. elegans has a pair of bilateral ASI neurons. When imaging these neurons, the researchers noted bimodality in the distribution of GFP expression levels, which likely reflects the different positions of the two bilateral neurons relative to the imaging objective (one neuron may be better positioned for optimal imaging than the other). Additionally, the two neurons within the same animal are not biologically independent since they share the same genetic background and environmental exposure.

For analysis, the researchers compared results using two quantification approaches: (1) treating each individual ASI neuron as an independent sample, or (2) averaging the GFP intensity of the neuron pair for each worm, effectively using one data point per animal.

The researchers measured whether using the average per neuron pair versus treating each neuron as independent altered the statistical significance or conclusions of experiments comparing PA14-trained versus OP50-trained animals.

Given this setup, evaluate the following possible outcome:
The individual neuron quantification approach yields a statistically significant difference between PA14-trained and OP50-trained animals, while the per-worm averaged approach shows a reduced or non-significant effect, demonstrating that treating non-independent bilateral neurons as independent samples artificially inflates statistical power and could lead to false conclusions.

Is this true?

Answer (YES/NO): NO